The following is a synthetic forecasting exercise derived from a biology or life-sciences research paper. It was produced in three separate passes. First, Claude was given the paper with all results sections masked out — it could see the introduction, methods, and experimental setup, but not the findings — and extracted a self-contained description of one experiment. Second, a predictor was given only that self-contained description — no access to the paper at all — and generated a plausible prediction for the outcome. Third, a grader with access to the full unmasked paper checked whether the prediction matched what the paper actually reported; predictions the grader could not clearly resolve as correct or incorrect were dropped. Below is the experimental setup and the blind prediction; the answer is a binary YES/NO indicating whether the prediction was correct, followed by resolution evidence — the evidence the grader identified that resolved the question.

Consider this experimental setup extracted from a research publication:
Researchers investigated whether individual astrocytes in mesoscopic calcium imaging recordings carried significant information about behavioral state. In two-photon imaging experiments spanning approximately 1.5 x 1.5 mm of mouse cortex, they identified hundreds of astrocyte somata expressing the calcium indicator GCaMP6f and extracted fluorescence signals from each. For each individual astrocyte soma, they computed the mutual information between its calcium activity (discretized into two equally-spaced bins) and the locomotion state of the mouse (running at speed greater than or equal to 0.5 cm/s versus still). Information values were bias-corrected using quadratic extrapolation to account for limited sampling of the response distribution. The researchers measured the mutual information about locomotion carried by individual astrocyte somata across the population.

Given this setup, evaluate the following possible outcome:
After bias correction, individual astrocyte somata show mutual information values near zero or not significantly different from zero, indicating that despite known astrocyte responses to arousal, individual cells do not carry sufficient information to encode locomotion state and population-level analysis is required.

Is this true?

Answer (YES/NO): NO